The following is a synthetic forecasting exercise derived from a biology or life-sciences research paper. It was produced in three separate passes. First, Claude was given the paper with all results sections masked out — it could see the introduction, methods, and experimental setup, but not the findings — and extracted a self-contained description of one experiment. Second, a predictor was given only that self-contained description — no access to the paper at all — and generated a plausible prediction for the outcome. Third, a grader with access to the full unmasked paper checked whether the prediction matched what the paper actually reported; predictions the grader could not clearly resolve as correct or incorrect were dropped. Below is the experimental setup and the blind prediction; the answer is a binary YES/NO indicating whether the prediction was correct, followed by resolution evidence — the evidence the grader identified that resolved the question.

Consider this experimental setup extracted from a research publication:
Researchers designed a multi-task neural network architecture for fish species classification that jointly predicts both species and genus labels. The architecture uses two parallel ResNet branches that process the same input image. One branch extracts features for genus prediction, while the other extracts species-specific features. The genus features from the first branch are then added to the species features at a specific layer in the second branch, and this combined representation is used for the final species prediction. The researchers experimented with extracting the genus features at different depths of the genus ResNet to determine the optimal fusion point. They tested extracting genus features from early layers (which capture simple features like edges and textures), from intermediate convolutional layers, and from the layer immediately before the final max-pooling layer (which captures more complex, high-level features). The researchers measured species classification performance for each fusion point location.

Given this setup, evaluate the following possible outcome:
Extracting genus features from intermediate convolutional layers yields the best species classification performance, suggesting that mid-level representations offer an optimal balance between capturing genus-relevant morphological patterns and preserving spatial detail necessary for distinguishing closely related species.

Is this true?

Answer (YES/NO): NO